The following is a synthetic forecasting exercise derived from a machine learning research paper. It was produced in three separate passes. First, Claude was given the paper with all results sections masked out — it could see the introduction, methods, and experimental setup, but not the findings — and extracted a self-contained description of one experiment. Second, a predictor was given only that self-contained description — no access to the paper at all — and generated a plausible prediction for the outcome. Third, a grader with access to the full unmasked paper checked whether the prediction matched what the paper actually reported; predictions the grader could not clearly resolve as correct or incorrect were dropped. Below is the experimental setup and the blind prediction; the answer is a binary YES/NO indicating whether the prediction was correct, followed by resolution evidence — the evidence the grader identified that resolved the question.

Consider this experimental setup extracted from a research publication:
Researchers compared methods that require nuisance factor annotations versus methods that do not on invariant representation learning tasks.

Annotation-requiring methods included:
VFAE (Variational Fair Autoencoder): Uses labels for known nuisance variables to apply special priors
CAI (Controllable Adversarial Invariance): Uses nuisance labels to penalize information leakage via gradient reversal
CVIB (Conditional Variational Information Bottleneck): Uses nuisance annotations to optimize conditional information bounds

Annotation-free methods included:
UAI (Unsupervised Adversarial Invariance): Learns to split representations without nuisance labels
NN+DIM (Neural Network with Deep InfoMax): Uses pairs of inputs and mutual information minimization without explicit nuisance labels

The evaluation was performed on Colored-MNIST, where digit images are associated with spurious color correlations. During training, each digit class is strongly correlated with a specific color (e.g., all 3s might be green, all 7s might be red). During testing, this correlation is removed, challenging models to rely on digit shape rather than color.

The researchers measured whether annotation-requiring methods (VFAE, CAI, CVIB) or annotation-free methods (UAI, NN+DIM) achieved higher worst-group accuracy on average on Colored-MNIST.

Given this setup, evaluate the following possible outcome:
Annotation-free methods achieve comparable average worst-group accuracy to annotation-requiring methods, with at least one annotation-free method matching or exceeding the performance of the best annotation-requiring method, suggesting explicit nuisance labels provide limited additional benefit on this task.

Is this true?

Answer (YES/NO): YES